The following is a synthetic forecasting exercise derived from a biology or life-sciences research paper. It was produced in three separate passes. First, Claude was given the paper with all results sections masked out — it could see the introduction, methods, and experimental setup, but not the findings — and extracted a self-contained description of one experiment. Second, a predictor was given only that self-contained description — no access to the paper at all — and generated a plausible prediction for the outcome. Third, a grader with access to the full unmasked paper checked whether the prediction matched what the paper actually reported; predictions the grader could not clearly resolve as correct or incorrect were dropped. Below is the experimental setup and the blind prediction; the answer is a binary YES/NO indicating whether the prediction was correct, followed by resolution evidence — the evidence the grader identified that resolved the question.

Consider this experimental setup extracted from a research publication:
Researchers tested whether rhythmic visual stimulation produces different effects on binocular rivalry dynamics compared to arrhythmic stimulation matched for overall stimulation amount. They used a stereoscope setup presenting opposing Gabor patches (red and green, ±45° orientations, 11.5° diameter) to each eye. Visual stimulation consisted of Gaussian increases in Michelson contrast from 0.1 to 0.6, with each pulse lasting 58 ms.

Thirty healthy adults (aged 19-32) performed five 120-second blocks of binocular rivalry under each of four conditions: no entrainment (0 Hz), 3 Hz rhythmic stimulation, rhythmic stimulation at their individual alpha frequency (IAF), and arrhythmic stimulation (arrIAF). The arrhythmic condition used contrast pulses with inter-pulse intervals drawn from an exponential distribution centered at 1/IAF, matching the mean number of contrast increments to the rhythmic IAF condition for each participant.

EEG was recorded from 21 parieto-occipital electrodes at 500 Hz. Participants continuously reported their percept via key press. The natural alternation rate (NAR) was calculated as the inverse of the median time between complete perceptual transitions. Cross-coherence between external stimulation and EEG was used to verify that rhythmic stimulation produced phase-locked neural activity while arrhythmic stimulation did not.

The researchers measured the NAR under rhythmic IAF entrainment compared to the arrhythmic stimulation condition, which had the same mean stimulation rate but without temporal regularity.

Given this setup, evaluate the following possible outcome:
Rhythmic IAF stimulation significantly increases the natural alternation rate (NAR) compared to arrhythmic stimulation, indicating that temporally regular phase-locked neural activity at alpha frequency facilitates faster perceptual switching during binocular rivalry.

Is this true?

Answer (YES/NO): YES